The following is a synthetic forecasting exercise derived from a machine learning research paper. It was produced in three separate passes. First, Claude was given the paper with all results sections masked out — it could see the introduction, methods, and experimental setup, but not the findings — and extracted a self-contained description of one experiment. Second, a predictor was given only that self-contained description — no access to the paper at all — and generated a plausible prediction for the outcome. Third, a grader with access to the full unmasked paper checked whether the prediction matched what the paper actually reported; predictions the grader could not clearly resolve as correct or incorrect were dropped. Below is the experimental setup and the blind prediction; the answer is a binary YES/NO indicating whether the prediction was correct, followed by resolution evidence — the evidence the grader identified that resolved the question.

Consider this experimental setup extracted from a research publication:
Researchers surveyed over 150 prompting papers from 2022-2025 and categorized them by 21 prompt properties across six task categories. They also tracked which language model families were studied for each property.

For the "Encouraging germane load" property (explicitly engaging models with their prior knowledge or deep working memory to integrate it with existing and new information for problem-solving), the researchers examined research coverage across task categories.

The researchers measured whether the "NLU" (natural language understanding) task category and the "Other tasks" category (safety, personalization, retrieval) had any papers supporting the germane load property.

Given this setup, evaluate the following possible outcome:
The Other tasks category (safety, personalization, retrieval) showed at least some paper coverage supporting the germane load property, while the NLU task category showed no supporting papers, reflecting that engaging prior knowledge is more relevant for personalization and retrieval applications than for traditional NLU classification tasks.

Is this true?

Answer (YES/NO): NO